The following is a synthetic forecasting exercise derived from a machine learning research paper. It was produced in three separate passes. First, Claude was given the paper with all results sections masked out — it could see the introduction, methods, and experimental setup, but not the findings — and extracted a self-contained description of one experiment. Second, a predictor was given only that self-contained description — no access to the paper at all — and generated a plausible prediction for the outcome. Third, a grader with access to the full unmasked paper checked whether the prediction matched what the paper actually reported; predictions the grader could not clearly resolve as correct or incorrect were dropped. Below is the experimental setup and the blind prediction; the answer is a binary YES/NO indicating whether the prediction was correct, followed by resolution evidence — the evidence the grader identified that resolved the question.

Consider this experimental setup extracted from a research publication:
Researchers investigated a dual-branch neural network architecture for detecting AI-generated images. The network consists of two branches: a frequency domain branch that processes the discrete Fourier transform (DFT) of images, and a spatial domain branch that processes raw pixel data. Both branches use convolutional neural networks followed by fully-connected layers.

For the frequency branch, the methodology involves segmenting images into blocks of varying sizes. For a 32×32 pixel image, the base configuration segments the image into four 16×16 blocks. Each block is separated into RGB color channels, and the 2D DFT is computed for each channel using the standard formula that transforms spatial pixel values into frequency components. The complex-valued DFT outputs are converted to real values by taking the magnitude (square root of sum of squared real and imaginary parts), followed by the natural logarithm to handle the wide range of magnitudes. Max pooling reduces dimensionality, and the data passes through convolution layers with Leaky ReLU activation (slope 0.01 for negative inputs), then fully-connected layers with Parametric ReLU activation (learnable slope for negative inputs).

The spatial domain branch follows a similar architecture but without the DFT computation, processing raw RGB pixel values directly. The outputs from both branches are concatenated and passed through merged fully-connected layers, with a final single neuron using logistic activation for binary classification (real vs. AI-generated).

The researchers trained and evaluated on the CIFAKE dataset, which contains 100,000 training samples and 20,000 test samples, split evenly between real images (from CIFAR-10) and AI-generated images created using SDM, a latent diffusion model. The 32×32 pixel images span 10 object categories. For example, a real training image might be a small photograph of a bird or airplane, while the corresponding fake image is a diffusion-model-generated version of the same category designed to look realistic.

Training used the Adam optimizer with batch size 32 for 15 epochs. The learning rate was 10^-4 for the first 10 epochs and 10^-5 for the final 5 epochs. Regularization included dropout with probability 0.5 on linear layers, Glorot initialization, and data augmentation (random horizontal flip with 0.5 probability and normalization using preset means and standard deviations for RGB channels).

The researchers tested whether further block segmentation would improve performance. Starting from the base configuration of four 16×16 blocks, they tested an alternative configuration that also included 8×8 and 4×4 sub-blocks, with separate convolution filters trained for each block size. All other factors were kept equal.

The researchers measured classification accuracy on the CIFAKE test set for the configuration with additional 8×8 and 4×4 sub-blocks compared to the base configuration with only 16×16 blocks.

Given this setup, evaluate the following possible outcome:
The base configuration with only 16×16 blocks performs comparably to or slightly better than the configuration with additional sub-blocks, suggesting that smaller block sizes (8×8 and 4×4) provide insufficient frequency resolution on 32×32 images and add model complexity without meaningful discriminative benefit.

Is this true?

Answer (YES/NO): NO